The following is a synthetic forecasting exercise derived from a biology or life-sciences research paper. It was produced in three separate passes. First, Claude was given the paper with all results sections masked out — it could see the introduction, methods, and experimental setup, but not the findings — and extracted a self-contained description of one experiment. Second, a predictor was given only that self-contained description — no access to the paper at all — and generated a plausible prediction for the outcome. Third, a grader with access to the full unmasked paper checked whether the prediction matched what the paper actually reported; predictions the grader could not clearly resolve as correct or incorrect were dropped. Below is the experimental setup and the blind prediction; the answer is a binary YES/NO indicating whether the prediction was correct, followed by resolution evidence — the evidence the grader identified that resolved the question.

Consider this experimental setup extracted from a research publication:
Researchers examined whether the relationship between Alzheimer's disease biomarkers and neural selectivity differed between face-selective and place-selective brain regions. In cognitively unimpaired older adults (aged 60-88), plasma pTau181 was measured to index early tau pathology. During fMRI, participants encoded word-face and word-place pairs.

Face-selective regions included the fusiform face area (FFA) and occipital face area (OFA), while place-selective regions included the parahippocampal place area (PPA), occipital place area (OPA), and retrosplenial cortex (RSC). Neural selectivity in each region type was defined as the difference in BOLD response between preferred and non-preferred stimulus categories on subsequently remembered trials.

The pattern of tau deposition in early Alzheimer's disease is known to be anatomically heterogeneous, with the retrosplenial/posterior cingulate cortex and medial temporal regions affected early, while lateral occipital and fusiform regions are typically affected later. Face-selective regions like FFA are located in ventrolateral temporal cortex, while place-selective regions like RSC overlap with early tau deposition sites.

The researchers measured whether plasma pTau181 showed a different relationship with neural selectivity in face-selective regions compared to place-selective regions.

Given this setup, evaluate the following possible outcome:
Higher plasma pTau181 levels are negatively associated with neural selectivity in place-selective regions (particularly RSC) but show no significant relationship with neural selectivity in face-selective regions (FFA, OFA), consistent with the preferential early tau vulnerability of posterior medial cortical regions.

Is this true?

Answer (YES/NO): YES